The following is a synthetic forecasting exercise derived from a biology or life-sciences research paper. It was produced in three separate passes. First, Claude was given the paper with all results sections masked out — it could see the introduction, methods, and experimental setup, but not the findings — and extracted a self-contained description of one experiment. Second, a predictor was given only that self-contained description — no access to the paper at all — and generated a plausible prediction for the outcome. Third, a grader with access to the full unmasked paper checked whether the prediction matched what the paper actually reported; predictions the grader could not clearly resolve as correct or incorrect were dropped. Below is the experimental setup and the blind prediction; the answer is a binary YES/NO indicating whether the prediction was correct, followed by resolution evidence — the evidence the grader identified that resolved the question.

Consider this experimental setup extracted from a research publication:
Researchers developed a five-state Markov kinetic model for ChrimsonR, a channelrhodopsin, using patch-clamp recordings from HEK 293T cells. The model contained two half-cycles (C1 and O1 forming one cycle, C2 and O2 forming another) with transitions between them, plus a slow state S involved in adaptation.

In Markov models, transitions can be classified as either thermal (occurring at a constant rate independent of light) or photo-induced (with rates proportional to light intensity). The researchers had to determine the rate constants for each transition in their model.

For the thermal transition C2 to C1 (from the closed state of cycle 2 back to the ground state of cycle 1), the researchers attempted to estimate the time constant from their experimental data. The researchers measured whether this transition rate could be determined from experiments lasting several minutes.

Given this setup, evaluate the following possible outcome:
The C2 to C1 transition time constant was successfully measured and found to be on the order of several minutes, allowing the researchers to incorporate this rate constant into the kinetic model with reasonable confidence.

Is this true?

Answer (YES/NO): NO